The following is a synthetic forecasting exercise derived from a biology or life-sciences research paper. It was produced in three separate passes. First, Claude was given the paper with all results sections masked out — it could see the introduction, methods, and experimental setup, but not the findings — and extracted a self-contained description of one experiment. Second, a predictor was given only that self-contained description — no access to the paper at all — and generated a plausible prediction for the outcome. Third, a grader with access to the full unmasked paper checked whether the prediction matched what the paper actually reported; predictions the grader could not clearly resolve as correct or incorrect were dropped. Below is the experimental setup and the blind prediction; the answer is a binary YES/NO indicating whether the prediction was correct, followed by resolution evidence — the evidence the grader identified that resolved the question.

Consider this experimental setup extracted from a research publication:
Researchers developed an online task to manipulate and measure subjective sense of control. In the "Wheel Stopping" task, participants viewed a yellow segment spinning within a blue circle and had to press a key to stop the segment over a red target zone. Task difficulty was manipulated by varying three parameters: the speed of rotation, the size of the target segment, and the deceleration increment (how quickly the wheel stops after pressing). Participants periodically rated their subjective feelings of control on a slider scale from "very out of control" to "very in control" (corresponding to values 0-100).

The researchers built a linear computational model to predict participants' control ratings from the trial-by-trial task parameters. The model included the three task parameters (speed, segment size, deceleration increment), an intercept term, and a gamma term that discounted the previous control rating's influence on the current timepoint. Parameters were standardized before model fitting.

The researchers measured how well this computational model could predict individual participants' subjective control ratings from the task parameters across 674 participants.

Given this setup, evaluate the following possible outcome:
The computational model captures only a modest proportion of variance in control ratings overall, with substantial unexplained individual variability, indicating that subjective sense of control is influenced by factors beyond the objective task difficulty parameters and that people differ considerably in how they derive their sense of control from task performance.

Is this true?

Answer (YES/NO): NO